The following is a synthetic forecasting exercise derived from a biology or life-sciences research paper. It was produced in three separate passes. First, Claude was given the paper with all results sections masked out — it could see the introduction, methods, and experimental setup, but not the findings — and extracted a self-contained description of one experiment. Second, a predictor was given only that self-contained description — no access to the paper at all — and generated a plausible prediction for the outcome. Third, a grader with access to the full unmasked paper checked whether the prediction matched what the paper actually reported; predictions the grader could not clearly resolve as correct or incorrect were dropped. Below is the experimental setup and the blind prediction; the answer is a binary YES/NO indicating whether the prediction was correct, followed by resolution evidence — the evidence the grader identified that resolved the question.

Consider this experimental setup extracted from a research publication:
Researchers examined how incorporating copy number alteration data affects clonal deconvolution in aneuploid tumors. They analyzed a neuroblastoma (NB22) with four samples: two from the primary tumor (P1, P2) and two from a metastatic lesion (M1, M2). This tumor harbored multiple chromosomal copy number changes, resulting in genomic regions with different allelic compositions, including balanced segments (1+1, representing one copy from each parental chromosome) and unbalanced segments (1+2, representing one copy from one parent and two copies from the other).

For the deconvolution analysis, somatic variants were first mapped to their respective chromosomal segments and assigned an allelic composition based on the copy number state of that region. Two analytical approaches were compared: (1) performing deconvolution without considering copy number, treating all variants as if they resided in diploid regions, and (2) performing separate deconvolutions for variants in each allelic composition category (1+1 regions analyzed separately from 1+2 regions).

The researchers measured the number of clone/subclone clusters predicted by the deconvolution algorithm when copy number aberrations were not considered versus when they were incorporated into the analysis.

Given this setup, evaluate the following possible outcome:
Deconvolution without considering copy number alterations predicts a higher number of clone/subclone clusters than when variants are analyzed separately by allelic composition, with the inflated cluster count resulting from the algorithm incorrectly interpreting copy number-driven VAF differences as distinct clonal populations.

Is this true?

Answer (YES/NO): NO